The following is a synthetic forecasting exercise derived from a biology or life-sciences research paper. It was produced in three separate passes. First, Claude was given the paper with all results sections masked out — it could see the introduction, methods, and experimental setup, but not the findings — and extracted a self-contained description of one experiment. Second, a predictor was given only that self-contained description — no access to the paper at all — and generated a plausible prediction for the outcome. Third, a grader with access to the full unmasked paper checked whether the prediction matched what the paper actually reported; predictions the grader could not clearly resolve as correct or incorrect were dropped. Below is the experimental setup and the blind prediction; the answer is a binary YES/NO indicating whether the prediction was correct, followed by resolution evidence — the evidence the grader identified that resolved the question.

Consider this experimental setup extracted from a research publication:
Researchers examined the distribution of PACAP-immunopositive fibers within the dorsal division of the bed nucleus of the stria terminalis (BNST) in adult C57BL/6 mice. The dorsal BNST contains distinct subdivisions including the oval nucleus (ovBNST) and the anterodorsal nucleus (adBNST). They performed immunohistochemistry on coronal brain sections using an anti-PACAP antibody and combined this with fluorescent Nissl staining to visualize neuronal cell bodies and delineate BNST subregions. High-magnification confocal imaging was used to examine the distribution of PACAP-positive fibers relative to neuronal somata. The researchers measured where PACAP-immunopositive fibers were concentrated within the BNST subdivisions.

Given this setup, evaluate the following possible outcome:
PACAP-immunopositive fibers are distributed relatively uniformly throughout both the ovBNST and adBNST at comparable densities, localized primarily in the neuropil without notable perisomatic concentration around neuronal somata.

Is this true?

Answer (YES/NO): NO